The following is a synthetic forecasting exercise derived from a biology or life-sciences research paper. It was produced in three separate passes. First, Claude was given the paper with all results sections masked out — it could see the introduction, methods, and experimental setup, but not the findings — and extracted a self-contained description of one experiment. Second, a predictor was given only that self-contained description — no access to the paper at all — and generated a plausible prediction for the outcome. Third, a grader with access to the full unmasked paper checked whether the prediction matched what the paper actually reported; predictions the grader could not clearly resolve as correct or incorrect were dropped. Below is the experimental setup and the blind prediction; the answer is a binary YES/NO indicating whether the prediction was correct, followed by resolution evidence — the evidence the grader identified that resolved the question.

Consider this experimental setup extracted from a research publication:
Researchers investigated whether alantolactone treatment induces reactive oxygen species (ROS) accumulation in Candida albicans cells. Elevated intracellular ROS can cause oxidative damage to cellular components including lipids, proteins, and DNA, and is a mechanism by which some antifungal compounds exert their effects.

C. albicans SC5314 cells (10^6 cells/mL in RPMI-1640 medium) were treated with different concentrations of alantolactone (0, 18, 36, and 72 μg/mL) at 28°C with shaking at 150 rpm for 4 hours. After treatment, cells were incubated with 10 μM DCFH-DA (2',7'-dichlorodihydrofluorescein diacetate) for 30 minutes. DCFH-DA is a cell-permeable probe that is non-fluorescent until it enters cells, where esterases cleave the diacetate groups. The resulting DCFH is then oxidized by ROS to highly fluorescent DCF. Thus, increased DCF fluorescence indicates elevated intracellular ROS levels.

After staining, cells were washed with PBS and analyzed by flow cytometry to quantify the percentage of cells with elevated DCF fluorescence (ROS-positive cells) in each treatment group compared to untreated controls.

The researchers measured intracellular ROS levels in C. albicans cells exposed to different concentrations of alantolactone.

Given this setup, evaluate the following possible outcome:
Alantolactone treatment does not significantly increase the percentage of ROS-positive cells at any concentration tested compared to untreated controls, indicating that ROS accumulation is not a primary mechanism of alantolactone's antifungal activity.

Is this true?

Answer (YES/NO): NO